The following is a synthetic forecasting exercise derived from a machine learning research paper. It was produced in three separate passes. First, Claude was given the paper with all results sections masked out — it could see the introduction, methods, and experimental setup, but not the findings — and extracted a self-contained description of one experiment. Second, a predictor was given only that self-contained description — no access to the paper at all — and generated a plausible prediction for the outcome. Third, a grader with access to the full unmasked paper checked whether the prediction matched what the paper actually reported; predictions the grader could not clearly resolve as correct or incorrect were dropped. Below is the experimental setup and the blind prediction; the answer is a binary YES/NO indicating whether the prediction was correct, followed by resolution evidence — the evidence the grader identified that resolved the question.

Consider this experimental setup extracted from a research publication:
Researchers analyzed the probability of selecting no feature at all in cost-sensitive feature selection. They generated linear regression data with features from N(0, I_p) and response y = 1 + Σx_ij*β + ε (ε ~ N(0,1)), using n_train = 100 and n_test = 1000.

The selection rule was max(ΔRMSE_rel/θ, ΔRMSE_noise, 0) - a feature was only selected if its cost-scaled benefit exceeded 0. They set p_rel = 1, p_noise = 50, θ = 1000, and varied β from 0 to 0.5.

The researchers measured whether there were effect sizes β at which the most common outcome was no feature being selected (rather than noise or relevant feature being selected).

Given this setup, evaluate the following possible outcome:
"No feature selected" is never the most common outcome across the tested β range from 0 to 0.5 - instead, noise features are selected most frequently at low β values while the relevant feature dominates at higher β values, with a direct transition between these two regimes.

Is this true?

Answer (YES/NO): NO